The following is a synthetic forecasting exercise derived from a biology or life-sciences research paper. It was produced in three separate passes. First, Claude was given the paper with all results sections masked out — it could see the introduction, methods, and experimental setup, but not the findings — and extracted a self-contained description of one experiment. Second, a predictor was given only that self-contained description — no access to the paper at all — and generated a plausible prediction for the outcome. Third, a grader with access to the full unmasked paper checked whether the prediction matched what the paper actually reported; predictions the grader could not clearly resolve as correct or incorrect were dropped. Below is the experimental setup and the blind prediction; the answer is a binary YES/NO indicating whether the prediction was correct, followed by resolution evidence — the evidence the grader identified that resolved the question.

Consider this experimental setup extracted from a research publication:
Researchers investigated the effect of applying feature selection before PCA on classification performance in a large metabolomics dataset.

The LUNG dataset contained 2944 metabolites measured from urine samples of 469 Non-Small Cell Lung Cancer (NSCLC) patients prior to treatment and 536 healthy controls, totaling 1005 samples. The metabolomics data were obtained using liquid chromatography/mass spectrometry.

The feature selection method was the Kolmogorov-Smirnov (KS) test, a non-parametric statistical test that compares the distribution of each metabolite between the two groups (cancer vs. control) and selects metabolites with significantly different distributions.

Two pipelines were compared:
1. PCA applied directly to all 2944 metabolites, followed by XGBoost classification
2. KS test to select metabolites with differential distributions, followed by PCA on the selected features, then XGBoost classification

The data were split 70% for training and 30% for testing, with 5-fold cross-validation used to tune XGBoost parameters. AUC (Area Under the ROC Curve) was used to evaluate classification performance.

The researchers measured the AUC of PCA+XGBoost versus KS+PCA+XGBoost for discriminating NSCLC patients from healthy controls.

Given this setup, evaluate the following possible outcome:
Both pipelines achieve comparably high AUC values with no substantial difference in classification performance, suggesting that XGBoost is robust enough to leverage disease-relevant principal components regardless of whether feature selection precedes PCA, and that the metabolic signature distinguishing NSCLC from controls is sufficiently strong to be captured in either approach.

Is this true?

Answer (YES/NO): NO